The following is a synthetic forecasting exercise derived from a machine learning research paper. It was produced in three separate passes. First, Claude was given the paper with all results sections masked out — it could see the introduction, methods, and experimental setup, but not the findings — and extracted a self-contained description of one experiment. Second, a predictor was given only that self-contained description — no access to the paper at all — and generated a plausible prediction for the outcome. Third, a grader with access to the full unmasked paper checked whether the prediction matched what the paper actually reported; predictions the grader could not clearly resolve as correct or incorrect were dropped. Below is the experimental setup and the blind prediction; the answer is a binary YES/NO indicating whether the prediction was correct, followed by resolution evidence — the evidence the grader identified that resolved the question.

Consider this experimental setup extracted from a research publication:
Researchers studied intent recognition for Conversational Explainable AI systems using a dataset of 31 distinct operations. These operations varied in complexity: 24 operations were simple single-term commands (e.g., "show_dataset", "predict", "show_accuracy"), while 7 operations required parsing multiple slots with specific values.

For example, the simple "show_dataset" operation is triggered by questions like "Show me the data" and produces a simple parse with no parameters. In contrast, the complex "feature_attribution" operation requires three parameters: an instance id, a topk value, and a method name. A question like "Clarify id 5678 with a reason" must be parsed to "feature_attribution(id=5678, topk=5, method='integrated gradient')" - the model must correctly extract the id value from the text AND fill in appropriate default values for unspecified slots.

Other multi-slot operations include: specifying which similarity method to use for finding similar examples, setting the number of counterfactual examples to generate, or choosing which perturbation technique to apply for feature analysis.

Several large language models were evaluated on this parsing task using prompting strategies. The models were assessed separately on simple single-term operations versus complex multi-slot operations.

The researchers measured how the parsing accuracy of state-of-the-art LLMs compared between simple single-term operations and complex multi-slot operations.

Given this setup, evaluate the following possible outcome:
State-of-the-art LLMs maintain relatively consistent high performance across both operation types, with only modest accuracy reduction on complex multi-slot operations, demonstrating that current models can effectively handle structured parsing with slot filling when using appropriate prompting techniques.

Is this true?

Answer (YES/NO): NO